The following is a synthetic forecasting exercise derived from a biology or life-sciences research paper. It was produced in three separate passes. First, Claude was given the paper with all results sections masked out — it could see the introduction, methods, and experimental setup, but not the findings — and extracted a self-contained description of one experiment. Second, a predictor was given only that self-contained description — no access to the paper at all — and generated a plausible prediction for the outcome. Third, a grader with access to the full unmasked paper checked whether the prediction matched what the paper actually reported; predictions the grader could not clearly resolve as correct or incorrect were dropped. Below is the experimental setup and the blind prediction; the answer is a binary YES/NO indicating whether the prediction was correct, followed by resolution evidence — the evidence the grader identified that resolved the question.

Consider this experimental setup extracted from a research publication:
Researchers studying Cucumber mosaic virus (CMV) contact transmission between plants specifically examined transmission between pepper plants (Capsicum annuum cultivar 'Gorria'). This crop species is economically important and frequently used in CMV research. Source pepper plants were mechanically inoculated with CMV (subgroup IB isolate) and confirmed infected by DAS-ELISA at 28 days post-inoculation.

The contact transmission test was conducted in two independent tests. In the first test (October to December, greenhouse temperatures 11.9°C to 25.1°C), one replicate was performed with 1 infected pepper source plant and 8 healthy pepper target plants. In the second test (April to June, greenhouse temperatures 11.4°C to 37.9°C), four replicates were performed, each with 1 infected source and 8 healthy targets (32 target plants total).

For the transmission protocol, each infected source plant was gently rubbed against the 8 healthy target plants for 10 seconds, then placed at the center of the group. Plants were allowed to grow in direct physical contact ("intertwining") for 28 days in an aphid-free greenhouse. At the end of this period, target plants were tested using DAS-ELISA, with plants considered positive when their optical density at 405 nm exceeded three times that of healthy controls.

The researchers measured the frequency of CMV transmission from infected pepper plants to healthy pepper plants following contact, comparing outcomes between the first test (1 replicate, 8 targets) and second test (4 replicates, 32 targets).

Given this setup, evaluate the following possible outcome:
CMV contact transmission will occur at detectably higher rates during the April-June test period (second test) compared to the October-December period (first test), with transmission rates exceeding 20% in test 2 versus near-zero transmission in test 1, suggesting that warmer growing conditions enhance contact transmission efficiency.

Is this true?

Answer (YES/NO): NO